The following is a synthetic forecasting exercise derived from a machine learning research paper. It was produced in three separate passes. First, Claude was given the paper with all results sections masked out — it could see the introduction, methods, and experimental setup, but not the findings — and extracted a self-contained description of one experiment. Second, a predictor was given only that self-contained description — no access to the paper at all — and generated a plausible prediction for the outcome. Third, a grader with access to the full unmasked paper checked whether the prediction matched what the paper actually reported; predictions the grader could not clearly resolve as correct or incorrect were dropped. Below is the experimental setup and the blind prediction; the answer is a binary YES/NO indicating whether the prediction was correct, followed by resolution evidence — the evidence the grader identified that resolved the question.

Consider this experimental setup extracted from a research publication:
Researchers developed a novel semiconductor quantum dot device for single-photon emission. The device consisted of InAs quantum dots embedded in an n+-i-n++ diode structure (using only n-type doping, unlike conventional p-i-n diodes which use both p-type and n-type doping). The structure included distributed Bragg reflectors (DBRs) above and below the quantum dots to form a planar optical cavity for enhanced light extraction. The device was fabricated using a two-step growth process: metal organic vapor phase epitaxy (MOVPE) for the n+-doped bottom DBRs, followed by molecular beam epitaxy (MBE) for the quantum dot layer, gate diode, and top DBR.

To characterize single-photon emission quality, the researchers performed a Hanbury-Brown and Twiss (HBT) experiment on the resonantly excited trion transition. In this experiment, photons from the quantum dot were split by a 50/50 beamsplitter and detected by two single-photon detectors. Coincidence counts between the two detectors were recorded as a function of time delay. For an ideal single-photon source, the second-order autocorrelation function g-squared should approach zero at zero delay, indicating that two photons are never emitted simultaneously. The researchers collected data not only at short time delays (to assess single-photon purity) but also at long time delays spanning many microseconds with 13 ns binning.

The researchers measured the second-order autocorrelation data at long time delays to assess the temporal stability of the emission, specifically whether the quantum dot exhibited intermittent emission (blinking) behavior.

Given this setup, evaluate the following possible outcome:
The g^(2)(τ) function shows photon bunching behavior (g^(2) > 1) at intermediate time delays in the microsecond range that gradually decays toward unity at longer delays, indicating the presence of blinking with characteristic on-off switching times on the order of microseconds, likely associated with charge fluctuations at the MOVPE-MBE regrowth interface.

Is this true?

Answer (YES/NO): NO